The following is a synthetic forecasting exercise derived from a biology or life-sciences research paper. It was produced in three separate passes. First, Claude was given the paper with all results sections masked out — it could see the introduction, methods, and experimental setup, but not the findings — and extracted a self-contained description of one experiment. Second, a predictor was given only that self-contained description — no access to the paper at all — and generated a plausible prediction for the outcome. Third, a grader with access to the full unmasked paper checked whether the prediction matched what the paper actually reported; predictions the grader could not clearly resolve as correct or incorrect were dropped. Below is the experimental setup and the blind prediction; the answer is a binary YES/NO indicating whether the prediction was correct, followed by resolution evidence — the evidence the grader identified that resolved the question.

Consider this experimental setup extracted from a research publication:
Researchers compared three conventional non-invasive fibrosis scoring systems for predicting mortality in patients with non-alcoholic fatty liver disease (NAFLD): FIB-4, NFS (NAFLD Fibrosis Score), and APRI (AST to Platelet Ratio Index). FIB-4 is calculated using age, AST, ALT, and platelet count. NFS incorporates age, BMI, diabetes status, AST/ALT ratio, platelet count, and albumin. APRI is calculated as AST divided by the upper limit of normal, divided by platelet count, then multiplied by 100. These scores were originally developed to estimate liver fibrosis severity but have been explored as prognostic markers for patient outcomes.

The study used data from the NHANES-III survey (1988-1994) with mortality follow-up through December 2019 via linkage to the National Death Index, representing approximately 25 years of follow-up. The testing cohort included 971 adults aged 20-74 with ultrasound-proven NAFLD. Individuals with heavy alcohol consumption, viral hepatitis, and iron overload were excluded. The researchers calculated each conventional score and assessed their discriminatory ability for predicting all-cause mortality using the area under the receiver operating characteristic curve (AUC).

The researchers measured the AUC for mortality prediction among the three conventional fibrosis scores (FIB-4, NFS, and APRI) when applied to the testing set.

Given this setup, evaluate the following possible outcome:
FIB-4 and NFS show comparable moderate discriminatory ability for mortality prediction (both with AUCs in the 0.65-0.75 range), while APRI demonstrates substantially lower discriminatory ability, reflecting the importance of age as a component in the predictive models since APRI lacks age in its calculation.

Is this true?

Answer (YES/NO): NO